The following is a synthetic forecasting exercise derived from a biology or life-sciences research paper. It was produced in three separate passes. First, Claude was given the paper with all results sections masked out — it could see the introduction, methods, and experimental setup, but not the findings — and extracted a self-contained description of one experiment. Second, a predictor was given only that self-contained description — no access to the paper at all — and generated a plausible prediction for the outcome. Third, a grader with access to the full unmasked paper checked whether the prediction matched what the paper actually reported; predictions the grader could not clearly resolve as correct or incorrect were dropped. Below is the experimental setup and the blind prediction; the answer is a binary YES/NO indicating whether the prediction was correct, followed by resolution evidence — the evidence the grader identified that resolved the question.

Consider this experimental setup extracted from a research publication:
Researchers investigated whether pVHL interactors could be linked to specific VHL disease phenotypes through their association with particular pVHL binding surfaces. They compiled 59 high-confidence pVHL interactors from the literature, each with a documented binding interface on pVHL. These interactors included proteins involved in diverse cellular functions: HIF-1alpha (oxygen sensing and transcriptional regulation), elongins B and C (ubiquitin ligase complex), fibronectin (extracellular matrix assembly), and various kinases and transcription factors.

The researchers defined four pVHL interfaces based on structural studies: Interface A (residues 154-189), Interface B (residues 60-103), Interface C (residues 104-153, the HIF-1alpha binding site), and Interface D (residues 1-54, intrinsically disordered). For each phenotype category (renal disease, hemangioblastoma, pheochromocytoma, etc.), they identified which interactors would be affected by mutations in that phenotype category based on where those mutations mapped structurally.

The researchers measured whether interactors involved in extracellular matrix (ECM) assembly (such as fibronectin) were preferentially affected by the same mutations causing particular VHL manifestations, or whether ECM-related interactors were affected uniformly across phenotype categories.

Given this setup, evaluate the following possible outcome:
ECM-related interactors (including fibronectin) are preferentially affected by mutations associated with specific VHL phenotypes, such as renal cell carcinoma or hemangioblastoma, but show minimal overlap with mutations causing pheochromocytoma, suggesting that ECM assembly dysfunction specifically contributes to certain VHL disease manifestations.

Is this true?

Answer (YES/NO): NO